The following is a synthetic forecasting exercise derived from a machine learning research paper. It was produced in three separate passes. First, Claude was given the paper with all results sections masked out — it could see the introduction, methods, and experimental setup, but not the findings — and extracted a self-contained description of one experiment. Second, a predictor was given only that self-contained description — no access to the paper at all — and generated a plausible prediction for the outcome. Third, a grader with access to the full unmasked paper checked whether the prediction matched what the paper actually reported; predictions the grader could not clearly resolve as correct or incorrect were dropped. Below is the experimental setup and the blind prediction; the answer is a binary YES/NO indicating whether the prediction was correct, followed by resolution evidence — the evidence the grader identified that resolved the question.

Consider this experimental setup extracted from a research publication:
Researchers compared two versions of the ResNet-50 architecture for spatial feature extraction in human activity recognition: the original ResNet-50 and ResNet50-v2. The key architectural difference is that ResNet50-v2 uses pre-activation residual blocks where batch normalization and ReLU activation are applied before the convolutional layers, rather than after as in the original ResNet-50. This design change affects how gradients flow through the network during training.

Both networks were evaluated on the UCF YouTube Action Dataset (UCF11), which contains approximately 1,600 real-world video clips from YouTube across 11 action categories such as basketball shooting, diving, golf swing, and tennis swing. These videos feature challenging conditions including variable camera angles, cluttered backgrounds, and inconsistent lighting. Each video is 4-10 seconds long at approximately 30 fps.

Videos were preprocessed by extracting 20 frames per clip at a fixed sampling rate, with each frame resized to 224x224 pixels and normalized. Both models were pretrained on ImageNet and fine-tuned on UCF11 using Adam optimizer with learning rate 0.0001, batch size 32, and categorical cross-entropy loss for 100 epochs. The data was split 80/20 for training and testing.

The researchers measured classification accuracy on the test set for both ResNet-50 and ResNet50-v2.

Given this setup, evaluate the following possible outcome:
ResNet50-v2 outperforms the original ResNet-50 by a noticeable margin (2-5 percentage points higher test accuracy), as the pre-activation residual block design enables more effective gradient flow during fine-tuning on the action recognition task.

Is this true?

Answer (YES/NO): NO